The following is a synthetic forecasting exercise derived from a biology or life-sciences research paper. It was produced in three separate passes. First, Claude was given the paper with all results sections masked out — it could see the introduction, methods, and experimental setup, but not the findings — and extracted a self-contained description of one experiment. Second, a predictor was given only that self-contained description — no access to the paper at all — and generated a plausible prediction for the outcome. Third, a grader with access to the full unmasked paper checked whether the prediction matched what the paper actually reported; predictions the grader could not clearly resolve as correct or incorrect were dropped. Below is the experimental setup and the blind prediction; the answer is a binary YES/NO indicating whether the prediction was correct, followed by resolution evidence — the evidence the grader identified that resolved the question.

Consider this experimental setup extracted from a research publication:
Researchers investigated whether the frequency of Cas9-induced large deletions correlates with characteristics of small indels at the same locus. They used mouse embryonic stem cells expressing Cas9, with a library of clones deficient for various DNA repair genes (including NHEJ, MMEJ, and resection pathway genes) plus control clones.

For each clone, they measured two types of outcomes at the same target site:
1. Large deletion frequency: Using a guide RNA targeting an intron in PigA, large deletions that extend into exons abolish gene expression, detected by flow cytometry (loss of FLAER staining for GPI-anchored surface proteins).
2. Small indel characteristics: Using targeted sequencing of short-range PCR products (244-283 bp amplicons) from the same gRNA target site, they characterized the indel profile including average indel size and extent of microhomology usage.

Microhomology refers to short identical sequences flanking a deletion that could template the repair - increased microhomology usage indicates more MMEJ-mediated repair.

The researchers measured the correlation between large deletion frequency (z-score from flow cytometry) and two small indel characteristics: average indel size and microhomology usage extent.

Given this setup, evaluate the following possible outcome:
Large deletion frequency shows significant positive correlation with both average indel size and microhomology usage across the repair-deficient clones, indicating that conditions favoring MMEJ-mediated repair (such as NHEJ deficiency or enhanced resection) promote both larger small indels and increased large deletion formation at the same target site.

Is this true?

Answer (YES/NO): NO